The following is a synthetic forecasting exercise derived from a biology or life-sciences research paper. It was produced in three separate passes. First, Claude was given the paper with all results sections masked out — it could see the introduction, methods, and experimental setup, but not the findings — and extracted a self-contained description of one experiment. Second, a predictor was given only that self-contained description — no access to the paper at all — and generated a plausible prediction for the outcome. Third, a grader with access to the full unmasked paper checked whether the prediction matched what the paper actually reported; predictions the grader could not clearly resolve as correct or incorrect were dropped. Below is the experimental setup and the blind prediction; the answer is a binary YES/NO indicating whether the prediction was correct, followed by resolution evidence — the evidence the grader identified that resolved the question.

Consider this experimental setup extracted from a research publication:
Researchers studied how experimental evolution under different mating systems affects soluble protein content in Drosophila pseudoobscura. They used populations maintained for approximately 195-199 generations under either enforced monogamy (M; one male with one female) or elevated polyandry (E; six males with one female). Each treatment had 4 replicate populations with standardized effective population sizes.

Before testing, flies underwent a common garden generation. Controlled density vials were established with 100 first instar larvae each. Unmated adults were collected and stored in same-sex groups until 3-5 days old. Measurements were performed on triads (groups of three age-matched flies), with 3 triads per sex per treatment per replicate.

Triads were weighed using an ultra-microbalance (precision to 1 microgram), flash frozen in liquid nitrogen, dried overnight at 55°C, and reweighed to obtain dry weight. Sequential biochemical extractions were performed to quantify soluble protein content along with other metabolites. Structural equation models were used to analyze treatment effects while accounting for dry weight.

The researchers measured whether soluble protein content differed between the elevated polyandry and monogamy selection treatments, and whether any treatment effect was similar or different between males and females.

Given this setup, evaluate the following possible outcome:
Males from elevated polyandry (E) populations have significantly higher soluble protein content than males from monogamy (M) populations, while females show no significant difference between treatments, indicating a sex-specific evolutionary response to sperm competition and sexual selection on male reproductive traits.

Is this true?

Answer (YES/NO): NO